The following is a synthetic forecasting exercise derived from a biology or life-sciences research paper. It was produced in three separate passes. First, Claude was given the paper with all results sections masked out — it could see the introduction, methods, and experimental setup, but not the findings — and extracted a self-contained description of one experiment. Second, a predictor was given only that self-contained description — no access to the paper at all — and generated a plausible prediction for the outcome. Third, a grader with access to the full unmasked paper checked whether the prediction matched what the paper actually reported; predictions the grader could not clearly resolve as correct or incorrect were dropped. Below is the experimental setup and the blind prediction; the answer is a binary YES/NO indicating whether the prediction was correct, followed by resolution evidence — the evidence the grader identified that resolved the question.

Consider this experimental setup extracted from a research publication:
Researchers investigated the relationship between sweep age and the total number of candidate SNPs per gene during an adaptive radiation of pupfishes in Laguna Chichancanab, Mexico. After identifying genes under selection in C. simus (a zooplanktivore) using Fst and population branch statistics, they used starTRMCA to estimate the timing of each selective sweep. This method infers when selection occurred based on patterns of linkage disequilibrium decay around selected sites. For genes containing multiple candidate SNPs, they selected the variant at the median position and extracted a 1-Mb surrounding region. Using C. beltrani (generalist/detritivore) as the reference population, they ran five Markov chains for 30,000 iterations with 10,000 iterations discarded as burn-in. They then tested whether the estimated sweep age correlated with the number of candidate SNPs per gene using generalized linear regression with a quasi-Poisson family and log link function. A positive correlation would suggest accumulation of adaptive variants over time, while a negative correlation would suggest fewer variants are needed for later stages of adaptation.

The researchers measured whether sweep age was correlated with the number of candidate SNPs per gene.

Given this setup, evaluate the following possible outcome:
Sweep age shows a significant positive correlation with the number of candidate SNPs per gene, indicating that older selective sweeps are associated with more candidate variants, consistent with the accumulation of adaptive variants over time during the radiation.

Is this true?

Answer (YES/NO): NO